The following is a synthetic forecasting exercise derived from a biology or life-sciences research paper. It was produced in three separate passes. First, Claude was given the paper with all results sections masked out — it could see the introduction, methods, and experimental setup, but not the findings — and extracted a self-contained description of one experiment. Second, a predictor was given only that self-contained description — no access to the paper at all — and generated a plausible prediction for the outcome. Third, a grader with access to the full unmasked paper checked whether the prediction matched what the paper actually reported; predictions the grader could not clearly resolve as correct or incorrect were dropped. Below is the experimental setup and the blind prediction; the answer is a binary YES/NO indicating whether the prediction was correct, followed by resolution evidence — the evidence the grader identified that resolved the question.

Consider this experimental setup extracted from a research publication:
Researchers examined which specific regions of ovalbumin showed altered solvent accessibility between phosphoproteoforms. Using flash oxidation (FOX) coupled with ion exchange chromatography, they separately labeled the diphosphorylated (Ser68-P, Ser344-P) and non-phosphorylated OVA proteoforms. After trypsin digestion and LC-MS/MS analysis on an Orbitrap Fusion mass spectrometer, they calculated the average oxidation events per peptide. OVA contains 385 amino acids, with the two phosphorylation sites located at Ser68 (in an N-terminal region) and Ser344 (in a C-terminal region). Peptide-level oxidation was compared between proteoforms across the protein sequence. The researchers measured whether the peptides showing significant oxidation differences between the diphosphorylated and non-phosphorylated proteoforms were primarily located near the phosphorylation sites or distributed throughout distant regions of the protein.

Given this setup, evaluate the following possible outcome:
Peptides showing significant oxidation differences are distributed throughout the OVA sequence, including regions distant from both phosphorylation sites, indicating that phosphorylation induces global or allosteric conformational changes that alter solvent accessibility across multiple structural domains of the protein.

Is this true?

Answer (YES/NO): YES